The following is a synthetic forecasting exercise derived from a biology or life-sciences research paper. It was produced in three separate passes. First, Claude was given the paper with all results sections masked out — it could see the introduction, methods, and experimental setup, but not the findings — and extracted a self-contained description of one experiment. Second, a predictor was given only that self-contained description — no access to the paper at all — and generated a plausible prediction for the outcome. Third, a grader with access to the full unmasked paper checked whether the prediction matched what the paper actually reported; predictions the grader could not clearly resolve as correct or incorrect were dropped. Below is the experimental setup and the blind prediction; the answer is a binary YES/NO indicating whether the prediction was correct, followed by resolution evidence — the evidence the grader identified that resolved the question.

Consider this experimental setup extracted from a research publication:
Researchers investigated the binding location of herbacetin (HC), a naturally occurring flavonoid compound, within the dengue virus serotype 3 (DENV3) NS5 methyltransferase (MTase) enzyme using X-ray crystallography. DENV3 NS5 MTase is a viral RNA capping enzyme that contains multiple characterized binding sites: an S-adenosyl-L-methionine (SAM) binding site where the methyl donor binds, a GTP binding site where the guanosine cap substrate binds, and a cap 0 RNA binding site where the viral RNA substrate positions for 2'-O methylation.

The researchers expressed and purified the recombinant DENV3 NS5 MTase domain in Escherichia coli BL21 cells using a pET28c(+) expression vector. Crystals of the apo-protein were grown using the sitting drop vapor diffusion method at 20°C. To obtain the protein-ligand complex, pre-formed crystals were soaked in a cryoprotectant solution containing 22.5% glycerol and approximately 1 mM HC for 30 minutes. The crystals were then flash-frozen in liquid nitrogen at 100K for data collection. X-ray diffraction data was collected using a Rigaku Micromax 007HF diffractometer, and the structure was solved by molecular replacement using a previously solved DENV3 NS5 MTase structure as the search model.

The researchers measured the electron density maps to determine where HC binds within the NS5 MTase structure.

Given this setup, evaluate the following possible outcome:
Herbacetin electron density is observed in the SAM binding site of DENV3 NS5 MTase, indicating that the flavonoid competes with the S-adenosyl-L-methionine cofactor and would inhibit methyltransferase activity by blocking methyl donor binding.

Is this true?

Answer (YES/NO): NO